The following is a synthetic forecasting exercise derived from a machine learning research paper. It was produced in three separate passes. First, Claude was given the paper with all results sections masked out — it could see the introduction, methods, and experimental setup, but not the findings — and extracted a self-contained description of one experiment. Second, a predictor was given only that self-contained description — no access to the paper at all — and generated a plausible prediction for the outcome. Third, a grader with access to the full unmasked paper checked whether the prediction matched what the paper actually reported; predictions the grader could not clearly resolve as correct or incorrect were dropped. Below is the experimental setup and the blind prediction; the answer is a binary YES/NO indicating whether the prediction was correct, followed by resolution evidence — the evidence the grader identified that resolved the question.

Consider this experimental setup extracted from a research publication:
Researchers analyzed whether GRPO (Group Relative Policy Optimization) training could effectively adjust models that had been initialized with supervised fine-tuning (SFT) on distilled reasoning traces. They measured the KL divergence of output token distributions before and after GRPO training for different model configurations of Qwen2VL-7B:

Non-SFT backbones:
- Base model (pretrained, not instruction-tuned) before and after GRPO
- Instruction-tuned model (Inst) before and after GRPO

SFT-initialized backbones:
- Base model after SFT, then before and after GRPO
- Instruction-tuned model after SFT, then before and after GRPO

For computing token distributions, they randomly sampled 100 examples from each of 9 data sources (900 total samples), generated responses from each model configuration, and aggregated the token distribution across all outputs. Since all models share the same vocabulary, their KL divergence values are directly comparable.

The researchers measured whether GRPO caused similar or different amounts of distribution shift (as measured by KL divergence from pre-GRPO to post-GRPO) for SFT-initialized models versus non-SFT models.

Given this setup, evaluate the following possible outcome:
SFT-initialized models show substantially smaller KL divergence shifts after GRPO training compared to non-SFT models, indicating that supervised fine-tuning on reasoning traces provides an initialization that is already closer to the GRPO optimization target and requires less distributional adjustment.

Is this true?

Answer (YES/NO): NO